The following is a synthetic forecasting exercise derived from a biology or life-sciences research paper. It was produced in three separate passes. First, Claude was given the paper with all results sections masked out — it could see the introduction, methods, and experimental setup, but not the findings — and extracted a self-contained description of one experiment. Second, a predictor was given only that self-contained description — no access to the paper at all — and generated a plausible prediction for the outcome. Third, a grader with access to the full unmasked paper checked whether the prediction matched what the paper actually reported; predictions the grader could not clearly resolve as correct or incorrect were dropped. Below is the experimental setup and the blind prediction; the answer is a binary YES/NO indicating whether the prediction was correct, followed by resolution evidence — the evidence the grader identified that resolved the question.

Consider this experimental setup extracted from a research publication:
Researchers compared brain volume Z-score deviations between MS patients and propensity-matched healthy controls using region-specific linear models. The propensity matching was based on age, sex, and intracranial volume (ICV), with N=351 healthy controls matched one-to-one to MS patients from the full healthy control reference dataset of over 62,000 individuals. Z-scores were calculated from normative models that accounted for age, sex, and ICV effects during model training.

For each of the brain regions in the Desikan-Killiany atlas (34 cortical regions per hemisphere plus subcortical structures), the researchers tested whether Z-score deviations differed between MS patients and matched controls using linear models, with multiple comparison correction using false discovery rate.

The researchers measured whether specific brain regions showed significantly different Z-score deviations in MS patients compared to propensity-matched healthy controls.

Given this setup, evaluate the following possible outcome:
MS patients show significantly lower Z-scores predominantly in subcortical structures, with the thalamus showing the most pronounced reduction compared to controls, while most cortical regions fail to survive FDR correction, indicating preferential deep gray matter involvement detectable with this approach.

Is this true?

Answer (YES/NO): NO